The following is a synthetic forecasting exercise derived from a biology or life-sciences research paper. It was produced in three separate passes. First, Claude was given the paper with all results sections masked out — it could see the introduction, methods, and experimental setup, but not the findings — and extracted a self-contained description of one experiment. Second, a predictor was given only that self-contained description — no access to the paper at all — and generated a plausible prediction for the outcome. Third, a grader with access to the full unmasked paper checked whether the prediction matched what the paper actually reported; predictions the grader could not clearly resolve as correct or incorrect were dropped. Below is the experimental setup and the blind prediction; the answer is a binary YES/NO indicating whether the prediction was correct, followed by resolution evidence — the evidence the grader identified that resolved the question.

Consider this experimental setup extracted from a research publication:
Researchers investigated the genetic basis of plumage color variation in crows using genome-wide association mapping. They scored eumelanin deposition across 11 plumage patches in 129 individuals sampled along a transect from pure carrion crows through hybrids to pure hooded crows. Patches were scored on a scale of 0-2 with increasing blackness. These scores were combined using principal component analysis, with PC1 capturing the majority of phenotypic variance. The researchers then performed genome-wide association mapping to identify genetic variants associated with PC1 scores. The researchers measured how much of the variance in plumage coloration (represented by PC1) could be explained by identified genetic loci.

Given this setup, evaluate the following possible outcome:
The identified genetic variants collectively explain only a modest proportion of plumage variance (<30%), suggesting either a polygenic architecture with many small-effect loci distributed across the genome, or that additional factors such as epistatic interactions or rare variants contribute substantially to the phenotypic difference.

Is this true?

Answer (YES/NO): NO